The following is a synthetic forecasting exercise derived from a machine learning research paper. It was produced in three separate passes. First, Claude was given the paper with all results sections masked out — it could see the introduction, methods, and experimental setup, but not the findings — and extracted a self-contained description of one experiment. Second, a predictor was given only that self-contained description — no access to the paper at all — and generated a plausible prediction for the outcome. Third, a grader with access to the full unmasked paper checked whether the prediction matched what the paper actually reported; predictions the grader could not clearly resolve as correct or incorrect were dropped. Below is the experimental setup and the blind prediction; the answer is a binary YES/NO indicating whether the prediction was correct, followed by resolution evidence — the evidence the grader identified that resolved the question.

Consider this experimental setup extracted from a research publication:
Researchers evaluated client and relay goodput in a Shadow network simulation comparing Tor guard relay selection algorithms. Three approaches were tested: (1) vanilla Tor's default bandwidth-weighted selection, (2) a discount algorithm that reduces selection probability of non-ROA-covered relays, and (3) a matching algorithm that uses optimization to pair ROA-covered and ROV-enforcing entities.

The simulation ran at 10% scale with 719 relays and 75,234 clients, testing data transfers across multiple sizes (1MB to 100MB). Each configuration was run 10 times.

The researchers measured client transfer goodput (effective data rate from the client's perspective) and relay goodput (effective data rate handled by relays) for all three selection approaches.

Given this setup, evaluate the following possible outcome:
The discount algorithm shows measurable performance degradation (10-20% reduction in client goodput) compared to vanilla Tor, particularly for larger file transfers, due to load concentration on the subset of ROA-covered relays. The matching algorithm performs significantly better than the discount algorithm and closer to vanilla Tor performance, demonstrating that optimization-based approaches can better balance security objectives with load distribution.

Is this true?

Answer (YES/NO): NO